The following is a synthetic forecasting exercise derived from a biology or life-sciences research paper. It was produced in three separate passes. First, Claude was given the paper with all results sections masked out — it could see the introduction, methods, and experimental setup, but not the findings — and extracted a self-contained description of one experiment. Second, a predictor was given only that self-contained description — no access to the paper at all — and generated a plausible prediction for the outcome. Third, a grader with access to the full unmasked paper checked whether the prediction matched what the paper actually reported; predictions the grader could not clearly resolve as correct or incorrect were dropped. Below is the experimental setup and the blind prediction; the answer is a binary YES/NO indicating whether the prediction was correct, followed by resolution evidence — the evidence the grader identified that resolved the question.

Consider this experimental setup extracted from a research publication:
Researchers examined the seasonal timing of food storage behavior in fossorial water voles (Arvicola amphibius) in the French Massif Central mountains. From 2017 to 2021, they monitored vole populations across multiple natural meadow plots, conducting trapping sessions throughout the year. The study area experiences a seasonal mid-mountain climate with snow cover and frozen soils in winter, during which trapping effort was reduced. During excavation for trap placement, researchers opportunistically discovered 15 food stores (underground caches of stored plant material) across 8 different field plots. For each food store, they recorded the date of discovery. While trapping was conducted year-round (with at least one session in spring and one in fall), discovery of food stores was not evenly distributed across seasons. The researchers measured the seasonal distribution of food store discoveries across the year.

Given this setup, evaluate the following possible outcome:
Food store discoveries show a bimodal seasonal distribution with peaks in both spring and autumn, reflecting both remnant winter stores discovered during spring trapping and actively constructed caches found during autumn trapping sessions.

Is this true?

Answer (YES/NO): YES